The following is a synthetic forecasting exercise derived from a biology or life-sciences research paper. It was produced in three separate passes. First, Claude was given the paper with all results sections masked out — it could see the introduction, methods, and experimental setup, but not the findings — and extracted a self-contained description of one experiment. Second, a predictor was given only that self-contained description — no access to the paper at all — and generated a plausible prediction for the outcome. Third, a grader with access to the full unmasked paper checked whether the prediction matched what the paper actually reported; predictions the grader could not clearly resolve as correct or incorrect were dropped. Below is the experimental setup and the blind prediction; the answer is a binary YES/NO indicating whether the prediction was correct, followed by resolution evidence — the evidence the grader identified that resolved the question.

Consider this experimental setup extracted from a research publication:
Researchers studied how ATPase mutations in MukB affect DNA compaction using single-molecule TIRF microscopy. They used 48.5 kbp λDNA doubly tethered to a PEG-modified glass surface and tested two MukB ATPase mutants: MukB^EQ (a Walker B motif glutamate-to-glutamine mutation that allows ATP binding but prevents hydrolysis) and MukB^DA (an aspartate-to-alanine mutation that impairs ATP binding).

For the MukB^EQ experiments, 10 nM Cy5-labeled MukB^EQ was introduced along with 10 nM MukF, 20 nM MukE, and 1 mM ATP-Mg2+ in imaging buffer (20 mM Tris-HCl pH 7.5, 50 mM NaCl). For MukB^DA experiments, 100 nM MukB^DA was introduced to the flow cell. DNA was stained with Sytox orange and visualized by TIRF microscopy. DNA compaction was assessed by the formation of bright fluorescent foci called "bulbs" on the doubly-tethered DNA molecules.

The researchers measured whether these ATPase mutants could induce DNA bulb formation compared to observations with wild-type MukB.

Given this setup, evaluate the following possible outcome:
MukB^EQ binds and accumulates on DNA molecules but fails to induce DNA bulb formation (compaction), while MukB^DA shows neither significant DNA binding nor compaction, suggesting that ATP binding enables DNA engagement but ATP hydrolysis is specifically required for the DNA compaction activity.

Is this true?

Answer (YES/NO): NO